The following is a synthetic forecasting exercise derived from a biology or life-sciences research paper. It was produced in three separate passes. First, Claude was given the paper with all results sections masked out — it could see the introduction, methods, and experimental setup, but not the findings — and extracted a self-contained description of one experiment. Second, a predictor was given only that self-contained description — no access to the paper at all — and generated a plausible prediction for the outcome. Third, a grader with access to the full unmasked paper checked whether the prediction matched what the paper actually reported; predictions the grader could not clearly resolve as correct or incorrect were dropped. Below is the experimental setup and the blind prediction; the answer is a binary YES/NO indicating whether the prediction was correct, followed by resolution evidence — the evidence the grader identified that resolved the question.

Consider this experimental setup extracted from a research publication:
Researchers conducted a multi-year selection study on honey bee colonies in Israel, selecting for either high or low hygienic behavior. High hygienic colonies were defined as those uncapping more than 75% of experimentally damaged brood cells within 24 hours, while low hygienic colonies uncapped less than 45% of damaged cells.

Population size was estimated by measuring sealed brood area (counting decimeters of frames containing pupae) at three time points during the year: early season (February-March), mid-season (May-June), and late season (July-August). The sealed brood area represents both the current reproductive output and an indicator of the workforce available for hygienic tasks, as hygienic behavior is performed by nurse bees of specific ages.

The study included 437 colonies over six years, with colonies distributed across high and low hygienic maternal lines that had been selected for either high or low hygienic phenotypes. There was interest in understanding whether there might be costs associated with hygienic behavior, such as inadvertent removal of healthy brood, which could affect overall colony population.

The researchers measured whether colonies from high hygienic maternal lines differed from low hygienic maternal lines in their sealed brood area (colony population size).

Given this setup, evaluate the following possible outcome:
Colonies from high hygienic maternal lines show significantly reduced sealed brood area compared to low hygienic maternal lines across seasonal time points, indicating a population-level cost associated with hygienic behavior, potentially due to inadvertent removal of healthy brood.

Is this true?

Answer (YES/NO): YES